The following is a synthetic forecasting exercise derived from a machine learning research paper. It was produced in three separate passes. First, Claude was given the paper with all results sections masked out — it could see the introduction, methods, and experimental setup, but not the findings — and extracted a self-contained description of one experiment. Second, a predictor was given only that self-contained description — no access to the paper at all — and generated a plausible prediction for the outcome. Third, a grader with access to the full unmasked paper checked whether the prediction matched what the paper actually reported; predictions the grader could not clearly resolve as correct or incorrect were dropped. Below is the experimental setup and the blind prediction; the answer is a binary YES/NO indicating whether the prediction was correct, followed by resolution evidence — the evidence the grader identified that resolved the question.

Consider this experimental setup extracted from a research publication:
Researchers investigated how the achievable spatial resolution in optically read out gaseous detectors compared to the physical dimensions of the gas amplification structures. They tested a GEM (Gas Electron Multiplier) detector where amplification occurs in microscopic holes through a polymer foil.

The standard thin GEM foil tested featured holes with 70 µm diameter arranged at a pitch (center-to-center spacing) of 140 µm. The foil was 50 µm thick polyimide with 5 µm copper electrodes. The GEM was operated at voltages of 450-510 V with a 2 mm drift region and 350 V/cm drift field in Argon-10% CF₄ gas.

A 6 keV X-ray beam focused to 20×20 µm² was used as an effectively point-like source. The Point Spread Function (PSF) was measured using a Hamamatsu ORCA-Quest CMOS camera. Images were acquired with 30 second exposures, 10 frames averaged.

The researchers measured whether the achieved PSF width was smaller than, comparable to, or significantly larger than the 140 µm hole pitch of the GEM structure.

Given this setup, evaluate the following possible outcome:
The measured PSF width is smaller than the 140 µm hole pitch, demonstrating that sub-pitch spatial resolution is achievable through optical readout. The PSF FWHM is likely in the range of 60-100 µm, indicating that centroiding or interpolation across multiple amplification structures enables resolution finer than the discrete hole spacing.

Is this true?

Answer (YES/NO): NO